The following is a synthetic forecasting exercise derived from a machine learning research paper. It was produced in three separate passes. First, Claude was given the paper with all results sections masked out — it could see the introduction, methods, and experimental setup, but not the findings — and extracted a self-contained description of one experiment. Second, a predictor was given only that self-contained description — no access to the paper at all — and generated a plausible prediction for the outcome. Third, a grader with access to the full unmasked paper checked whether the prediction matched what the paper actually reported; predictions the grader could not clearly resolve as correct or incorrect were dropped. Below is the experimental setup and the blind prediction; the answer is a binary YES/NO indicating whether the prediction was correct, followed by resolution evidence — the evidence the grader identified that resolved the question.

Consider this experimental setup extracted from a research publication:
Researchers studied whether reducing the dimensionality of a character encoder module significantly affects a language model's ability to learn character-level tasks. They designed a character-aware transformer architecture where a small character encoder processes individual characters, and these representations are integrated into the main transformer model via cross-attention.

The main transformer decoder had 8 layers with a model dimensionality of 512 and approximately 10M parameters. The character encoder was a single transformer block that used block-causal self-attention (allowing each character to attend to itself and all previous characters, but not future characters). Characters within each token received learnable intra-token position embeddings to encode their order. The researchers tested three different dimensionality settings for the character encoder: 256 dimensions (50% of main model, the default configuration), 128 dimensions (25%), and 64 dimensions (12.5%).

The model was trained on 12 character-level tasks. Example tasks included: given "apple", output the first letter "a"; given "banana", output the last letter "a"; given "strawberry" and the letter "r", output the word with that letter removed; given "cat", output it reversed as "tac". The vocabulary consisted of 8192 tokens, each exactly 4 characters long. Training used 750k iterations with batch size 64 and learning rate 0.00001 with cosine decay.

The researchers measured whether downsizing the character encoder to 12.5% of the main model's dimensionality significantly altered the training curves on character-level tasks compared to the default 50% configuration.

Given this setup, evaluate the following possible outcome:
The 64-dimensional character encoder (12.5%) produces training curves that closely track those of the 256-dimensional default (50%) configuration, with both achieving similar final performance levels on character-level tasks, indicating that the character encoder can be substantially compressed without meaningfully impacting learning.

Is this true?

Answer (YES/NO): YES